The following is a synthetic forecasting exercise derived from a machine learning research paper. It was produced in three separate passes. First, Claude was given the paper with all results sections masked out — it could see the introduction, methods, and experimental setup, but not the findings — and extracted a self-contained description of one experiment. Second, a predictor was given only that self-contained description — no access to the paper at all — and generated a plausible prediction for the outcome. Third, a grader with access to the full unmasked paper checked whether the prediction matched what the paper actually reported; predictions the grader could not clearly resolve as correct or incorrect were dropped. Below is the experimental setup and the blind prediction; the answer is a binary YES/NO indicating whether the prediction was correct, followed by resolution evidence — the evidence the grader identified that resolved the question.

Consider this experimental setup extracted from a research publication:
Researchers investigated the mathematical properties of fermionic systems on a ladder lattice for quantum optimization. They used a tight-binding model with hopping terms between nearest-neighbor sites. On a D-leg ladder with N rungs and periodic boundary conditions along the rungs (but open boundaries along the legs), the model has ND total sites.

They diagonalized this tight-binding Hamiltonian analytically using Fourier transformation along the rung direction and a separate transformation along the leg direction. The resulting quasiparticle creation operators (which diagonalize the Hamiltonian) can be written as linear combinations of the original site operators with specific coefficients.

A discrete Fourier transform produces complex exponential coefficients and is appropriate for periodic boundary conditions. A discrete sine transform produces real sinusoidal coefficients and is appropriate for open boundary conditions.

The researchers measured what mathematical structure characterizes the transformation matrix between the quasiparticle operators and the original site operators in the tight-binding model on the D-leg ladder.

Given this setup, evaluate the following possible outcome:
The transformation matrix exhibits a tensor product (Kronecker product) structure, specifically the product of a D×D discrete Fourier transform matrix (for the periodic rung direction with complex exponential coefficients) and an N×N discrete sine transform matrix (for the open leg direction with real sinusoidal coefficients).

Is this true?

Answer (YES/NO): NO